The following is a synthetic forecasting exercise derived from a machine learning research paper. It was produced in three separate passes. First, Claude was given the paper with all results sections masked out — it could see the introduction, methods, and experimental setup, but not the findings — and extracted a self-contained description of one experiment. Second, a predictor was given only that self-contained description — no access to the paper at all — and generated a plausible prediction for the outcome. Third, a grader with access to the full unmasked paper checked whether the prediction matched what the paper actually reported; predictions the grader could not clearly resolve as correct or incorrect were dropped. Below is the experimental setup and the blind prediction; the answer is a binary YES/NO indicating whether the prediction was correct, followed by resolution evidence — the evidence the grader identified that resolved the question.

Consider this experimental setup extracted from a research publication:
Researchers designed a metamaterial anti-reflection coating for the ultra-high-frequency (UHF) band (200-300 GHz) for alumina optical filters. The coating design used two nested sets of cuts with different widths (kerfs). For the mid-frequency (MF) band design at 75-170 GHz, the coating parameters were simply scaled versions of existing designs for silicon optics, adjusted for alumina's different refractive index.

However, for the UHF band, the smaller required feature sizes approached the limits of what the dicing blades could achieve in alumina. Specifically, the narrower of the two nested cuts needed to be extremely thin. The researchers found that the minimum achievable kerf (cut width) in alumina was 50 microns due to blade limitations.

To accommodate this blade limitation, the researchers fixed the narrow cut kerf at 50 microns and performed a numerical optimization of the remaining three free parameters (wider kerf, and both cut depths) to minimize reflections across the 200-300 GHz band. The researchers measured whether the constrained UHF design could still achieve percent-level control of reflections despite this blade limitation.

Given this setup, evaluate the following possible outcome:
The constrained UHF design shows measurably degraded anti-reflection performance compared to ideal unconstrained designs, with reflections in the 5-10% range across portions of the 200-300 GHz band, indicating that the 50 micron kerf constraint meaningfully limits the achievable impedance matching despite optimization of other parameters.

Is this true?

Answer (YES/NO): NO